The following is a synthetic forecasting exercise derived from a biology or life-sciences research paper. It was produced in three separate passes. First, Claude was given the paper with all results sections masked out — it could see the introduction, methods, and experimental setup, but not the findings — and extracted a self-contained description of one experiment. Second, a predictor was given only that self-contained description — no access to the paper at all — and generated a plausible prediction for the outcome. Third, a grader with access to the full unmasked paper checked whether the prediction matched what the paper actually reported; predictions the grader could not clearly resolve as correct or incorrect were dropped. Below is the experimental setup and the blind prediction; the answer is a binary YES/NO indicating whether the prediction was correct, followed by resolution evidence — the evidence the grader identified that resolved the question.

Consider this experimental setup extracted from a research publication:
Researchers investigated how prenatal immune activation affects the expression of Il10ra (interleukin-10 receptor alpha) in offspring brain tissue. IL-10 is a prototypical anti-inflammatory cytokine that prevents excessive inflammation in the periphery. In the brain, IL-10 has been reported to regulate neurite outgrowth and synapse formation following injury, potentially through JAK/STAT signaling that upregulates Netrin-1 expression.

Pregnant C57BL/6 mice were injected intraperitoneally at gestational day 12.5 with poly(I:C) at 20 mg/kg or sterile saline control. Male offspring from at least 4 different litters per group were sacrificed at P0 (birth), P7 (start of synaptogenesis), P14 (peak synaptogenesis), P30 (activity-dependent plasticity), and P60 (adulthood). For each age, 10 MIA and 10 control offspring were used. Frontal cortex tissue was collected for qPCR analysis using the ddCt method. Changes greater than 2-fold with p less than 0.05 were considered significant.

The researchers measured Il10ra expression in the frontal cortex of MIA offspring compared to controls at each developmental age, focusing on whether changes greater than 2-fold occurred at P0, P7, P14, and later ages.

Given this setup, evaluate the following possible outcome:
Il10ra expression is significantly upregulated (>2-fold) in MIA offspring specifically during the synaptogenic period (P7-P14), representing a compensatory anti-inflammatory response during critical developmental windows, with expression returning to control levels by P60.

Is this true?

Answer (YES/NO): NO